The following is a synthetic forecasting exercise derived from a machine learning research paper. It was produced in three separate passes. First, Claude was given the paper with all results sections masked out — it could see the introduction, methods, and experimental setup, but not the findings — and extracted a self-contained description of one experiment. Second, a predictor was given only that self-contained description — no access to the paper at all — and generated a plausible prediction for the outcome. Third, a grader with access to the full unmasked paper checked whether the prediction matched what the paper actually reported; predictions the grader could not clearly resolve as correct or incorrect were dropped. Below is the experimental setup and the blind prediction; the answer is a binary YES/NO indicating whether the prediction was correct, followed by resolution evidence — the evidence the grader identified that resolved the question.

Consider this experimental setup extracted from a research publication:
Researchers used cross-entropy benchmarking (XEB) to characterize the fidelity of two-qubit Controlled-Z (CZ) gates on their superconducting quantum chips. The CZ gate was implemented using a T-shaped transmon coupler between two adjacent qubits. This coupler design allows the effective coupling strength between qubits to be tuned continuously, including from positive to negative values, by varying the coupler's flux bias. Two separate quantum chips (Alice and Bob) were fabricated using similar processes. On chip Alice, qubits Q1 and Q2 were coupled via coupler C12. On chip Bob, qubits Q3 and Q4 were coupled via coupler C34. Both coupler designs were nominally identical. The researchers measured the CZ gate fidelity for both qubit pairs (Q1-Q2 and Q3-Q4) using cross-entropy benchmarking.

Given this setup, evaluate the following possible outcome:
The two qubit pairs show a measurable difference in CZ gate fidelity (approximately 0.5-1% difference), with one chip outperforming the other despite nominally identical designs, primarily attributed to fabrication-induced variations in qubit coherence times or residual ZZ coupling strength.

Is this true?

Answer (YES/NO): YES